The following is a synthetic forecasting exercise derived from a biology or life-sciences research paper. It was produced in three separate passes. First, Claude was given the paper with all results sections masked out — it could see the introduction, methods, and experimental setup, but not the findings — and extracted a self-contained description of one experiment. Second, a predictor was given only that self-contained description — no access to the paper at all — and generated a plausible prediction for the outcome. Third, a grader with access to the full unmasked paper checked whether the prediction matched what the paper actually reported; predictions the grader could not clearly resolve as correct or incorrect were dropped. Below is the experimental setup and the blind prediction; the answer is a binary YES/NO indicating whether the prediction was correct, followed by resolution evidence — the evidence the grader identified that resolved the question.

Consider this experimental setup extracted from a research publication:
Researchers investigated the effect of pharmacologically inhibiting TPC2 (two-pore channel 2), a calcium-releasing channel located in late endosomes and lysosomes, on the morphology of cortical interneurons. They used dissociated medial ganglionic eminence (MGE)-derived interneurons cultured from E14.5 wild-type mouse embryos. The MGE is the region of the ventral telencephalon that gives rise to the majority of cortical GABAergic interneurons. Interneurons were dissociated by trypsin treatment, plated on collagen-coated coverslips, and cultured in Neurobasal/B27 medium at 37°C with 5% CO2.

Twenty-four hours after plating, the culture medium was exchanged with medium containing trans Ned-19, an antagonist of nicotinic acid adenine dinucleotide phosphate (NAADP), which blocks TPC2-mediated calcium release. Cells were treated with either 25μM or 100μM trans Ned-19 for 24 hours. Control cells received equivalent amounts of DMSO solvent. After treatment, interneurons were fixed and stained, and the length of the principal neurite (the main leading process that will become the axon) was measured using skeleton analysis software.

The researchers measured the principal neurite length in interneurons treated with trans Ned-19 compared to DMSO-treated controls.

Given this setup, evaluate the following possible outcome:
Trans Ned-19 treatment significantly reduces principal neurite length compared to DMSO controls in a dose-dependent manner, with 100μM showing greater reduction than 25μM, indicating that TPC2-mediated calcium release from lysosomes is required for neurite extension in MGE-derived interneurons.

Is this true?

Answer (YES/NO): YES